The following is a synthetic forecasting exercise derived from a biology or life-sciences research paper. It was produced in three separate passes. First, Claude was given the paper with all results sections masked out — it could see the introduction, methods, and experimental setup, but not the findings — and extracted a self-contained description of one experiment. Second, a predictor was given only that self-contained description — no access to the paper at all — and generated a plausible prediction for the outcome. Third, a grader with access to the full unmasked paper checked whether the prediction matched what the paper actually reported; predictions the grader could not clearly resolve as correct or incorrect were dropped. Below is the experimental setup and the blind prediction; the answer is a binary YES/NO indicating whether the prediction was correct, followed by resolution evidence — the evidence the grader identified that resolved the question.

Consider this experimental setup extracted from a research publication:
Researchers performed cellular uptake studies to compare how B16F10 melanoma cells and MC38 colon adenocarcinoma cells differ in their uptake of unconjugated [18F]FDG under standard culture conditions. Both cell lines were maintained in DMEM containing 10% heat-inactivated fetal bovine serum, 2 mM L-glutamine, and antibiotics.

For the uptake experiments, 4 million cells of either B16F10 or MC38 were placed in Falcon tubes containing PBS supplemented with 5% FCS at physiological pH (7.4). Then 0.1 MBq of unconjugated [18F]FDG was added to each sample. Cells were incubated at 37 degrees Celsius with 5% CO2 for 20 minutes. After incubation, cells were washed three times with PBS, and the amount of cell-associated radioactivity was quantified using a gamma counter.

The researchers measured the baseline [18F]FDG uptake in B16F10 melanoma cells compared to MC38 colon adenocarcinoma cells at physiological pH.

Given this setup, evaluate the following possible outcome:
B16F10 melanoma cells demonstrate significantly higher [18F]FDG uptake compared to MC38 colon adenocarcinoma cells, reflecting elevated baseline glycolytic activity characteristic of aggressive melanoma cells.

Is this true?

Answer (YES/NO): NO